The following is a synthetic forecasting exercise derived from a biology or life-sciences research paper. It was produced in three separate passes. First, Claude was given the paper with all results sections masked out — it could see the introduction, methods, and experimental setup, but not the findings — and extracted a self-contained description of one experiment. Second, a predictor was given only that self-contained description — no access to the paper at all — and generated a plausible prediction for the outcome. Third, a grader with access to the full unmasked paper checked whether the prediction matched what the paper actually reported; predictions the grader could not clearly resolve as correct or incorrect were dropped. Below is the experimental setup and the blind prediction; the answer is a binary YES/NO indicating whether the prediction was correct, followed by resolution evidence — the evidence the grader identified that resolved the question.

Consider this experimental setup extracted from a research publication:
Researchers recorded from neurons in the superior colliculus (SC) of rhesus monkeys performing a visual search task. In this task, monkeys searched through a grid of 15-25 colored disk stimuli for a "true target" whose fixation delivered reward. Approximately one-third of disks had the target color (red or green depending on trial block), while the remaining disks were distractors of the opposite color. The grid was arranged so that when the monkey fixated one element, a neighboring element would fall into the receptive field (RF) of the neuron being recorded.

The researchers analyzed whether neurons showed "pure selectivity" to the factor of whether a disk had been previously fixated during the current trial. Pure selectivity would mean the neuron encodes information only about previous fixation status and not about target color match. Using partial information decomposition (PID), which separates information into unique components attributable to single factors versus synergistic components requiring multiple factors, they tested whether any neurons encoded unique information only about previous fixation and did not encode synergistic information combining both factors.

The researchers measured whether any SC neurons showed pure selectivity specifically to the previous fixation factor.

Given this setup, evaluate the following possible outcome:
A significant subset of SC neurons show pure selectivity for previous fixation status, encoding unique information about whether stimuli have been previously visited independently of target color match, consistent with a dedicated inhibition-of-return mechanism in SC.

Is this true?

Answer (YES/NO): YES